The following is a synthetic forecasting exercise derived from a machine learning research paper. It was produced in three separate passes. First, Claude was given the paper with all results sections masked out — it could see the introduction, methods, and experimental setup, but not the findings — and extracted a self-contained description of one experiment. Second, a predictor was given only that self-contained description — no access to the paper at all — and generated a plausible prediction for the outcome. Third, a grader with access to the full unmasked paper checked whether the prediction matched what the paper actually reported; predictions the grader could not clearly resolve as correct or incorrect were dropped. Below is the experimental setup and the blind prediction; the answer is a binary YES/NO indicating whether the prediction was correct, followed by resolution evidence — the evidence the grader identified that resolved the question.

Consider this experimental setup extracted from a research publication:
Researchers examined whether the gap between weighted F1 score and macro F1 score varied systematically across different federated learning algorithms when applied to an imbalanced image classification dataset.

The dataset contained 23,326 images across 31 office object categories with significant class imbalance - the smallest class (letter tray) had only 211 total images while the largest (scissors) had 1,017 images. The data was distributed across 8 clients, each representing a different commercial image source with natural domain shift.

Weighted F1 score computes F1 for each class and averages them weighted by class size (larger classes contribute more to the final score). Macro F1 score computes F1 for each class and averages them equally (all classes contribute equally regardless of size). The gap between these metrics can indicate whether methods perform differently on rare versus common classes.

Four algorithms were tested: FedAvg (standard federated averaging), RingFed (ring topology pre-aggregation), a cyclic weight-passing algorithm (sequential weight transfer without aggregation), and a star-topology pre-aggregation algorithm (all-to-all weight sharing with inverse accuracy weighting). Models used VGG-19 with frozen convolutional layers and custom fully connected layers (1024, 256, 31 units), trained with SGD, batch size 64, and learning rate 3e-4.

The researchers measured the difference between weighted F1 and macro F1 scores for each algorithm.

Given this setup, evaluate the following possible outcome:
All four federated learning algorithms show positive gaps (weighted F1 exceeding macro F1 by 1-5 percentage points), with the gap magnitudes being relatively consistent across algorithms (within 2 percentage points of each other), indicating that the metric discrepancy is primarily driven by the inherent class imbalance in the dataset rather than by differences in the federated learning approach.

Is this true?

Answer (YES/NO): NO